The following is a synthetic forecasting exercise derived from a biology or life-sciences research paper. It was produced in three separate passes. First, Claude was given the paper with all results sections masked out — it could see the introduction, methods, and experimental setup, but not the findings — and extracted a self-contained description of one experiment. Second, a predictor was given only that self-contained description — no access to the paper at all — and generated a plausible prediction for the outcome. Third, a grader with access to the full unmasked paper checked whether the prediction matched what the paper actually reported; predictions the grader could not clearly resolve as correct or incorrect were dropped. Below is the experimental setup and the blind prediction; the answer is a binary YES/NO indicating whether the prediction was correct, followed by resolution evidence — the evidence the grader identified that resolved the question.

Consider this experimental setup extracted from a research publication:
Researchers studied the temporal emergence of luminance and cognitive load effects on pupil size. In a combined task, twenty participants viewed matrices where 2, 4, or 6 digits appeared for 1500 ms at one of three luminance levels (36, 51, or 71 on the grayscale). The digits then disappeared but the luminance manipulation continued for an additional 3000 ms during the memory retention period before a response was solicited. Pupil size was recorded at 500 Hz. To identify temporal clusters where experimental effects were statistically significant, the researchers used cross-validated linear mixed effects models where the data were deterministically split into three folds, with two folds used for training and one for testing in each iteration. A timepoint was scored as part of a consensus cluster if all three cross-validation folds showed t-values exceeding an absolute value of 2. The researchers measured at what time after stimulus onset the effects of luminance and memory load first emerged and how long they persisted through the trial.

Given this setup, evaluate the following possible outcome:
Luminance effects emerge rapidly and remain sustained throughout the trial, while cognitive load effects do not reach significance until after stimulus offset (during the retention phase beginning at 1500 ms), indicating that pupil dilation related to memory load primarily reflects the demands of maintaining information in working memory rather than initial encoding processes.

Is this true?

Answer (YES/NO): NO